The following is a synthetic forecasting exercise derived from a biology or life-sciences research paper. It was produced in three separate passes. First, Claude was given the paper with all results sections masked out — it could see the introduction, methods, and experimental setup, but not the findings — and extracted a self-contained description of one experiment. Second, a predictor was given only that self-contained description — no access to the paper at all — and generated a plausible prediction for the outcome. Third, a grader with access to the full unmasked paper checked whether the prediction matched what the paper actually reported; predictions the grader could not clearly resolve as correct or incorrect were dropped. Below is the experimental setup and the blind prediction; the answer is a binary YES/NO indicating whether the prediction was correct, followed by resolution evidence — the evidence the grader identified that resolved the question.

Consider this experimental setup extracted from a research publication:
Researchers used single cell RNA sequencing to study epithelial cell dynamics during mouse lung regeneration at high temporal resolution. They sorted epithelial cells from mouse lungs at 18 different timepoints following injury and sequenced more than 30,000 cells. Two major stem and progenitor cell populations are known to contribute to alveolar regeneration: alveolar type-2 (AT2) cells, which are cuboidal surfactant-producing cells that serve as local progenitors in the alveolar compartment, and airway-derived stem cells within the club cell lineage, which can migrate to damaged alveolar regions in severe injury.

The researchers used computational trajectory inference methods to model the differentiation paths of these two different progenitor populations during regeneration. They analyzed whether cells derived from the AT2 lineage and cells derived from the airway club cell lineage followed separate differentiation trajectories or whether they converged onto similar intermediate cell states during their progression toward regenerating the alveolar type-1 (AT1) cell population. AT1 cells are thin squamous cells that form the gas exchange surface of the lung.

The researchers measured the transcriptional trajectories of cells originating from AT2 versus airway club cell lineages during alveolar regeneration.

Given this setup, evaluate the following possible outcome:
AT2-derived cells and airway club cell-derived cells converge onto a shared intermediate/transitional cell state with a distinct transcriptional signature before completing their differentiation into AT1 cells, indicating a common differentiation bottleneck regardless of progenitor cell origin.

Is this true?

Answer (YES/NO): YES